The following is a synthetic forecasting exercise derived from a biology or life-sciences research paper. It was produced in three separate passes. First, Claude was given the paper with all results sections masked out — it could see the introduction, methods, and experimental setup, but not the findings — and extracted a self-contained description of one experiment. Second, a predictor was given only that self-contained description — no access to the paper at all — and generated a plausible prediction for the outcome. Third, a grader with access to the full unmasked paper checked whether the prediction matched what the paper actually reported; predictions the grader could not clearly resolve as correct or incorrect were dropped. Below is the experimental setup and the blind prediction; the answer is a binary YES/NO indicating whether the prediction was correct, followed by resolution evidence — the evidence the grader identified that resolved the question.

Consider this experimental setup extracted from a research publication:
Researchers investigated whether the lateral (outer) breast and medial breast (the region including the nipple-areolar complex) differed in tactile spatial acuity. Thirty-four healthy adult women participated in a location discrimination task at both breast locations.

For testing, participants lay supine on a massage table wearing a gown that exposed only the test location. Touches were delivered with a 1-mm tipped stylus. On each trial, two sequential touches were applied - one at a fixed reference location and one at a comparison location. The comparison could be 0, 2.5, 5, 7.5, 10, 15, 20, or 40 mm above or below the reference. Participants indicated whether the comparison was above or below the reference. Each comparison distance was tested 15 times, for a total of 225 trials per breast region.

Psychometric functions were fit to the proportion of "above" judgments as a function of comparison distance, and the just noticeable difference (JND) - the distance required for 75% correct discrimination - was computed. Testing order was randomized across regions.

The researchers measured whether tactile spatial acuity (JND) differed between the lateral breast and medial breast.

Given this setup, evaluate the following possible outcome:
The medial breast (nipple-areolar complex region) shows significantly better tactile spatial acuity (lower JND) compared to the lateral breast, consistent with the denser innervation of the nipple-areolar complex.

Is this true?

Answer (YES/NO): NO